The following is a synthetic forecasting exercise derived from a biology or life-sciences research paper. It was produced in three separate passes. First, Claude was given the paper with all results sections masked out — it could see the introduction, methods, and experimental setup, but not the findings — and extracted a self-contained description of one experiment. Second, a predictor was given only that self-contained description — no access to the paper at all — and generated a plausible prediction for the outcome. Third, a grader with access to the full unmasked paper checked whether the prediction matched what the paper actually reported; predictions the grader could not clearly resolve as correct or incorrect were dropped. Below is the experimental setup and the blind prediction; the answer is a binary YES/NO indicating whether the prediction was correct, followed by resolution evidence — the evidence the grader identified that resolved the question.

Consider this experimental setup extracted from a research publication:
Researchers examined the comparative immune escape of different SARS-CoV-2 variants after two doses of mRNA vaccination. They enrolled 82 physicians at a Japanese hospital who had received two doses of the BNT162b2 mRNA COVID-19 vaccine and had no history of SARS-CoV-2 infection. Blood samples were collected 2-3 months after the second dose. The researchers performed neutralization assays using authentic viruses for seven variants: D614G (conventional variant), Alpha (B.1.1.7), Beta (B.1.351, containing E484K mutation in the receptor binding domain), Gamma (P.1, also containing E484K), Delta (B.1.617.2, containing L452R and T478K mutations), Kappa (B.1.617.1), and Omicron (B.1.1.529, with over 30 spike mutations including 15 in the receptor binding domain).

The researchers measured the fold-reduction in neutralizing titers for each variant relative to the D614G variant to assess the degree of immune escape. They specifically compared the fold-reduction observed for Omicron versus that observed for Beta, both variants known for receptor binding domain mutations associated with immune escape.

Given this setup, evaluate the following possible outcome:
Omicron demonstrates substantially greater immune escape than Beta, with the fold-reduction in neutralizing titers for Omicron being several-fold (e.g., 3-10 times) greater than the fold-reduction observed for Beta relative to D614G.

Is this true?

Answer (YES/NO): YES